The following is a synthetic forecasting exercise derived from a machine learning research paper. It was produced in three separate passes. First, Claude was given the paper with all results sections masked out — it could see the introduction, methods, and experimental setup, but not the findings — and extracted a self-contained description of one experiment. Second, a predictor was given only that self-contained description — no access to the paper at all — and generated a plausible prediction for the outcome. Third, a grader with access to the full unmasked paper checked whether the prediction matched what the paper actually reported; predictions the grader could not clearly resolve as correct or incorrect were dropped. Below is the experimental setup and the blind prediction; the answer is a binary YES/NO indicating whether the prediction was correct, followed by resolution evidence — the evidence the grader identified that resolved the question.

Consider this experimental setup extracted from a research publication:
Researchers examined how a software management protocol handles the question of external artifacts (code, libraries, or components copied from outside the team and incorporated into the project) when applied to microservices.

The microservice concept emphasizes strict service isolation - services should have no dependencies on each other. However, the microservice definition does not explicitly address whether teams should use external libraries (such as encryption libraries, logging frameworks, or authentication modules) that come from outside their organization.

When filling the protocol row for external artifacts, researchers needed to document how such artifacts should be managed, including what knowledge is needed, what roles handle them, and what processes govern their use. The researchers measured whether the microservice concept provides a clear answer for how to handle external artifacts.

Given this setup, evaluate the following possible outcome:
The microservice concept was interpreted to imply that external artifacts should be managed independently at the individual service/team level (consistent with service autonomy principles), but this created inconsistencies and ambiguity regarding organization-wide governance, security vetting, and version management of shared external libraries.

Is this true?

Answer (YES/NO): NO